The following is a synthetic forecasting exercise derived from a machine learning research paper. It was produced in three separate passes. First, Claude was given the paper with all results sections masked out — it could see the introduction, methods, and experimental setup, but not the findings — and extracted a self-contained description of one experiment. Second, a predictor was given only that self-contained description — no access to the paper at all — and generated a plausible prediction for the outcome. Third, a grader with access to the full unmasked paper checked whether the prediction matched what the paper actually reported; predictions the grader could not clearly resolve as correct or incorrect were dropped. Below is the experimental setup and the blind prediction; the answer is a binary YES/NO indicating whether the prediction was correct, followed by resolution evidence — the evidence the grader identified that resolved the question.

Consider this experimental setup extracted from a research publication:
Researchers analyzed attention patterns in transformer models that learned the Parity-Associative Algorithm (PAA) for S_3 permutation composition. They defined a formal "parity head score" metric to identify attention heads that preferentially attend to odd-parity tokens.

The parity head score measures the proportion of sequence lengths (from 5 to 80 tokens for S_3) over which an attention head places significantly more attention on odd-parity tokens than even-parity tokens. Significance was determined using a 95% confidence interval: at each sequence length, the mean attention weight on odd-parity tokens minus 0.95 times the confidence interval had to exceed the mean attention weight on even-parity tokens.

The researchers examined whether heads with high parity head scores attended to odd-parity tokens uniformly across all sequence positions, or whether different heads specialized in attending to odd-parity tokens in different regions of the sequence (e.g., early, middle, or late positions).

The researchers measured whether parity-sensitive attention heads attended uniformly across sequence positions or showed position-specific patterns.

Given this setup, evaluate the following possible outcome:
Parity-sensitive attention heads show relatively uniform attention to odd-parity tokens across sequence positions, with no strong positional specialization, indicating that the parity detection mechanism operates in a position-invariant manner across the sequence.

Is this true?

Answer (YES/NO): NO